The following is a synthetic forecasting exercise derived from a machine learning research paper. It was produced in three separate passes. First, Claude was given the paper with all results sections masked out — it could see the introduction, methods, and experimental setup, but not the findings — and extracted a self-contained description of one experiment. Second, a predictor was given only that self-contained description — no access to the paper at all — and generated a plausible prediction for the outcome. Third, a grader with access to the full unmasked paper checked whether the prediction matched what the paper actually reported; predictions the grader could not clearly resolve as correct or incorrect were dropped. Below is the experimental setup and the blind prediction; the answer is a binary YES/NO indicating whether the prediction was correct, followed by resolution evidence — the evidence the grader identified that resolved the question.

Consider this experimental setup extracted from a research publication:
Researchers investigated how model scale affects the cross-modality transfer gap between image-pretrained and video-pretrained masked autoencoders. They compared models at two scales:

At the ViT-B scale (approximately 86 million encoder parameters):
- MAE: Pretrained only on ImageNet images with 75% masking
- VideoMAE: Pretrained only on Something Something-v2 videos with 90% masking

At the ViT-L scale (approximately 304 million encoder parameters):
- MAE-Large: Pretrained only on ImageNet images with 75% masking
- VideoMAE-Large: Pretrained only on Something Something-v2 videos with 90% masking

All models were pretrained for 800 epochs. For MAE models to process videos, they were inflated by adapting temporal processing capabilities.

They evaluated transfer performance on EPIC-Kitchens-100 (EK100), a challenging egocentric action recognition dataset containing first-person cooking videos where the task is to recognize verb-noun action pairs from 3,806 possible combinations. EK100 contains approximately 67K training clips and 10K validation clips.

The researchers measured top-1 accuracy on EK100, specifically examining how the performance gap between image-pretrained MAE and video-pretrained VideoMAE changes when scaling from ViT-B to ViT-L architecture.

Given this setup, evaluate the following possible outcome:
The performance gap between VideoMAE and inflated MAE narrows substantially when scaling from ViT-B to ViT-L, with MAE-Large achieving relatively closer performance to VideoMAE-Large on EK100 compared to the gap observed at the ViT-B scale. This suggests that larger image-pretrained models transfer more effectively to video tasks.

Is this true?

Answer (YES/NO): NO